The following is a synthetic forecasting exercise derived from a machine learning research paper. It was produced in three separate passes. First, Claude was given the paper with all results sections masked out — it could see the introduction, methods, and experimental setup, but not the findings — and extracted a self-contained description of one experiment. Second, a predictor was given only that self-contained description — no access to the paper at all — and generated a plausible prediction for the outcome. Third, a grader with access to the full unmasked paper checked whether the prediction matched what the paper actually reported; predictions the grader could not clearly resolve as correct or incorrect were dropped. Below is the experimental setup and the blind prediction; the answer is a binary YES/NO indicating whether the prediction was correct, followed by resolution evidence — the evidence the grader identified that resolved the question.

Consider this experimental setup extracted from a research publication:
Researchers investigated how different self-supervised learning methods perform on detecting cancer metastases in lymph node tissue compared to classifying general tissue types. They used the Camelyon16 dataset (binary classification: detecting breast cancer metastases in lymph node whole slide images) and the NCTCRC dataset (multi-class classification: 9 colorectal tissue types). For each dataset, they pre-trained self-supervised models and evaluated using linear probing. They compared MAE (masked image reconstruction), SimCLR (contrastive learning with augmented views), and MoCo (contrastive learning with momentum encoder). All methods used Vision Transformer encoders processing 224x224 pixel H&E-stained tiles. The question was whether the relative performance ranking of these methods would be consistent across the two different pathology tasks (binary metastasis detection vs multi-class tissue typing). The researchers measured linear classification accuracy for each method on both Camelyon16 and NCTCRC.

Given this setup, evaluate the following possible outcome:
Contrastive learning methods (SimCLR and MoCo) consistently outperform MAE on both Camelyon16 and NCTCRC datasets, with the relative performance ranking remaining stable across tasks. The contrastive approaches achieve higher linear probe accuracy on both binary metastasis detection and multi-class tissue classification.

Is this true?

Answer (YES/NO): NO